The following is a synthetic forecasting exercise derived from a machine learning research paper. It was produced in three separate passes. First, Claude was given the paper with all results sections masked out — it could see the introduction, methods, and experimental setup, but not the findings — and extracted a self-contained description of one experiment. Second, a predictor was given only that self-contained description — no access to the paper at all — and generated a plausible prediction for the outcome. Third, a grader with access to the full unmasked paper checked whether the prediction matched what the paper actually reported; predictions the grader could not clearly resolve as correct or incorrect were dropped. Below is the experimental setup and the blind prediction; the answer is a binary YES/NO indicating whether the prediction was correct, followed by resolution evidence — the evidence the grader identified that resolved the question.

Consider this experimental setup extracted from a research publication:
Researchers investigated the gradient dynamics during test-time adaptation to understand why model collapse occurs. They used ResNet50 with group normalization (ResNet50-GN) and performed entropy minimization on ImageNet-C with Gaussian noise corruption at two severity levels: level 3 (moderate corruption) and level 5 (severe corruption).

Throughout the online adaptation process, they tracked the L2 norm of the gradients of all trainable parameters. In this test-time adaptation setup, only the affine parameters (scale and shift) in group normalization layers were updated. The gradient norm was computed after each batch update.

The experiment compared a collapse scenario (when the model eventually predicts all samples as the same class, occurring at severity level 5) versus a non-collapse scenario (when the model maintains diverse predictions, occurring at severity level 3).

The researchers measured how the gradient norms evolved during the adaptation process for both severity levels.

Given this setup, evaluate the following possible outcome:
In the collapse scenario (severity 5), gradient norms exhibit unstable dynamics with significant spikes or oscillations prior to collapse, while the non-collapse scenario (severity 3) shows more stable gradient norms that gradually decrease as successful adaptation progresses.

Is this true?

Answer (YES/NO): NO